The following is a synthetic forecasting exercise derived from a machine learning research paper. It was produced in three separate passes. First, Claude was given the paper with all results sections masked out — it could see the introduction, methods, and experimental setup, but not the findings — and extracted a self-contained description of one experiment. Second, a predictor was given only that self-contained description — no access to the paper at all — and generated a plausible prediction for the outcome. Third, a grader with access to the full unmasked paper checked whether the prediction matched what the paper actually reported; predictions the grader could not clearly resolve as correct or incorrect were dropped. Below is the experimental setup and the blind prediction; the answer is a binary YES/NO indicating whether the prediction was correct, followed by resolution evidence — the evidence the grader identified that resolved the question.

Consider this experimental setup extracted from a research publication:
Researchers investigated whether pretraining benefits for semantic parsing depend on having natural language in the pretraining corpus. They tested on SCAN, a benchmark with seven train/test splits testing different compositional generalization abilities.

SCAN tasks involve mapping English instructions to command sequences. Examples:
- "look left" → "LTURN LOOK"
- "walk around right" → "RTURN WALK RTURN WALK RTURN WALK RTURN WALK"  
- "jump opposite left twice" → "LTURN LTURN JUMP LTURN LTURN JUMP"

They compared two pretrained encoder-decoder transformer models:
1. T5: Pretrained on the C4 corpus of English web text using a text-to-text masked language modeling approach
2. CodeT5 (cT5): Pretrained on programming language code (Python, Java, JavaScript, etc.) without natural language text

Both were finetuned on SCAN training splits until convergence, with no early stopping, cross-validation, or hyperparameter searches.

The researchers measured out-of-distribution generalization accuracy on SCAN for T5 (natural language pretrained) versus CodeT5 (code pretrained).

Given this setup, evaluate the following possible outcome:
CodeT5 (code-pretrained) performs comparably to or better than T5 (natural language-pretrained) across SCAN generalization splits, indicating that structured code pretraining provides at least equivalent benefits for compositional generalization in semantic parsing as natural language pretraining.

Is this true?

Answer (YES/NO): YES